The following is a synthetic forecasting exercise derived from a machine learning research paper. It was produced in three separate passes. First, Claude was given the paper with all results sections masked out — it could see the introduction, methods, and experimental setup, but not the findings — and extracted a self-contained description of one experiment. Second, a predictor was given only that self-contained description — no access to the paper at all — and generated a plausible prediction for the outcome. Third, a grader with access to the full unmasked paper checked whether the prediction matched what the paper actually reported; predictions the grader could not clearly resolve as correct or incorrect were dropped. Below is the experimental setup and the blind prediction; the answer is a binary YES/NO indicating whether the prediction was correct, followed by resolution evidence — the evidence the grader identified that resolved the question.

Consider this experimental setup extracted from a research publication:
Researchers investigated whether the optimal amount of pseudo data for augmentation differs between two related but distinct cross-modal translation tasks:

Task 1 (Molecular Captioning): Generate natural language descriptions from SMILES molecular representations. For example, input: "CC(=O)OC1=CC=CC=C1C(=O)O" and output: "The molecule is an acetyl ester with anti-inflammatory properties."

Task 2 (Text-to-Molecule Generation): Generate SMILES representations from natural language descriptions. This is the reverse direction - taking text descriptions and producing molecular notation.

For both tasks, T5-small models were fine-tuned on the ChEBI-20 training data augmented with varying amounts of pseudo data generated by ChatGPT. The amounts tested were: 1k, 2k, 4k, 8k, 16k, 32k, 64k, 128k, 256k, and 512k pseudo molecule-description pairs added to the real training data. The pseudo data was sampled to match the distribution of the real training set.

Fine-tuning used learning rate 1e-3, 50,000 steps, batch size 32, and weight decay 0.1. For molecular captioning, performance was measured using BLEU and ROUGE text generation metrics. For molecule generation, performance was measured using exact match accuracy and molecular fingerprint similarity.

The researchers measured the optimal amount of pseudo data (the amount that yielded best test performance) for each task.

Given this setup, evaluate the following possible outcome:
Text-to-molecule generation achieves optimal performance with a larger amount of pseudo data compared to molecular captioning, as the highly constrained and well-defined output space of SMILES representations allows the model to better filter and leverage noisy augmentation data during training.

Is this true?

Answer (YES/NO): YES